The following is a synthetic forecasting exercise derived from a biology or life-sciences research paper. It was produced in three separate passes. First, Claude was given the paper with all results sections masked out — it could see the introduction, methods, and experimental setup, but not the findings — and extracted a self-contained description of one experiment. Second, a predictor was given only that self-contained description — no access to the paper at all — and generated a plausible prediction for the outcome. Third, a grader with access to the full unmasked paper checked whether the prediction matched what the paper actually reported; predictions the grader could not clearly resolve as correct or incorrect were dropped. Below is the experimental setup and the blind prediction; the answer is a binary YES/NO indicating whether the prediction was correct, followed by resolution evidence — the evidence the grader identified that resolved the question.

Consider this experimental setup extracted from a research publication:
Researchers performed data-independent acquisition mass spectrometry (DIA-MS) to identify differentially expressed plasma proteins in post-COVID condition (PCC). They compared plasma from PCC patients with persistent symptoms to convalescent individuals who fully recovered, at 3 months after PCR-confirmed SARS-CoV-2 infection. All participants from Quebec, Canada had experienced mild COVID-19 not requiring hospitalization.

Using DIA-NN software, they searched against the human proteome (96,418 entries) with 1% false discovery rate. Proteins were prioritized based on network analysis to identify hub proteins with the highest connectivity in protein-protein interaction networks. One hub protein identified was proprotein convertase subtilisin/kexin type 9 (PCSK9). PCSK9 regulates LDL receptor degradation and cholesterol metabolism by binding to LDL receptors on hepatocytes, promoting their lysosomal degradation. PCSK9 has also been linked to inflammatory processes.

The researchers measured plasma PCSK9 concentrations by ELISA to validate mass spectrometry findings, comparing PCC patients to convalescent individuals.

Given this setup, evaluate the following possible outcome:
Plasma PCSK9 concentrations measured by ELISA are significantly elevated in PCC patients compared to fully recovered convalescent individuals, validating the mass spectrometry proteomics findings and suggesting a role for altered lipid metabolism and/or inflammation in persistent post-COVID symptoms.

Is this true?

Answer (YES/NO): NO